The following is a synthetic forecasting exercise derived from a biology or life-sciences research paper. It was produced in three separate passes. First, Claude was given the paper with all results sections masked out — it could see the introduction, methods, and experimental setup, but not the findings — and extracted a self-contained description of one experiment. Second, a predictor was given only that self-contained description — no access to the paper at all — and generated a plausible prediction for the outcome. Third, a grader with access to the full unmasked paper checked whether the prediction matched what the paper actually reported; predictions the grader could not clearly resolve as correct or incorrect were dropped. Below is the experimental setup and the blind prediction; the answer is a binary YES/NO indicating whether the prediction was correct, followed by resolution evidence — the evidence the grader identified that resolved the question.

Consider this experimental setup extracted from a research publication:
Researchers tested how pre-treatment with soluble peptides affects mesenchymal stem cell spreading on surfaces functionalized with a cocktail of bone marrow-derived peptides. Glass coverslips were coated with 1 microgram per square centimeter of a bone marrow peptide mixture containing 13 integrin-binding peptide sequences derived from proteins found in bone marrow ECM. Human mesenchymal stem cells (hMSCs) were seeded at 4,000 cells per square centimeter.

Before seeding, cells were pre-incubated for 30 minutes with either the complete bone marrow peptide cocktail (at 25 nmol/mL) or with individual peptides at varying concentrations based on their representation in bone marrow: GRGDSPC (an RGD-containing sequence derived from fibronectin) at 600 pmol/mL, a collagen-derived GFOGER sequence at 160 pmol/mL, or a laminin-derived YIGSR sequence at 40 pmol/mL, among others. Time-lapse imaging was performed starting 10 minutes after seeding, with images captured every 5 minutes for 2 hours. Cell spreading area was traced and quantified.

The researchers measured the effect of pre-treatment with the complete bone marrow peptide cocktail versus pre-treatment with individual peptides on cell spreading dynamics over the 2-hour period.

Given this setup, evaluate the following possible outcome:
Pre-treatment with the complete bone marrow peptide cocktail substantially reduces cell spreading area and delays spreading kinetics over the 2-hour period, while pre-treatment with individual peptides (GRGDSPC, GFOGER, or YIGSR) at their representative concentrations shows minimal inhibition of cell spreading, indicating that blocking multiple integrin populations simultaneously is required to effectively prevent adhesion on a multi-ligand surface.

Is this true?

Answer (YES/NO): NO